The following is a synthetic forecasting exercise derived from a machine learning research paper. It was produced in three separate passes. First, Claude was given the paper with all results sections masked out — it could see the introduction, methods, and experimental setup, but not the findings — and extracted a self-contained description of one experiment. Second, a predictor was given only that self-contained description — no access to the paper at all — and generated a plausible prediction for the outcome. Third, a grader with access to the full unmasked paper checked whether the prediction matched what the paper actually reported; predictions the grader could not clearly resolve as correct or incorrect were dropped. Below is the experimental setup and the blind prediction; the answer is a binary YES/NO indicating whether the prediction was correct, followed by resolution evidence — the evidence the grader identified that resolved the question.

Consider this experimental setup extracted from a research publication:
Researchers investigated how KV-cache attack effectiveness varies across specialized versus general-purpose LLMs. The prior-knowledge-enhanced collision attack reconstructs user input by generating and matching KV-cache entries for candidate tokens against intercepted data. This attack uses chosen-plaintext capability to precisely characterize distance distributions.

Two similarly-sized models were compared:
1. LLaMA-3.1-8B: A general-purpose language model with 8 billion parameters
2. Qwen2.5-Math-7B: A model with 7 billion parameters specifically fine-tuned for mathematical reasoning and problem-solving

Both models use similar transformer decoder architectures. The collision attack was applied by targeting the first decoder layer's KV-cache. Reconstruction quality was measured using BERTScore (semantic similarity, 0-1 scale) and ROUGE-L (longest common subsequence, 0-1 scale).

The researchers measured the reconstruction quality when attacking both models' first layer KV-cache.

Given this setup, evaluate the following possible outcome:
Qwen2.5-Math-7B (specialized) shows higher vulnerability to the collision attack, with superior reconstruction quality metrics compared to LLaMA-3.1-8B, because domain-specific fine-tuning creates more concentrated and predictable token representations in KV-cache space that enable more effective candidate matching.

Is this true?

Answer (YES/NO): NO